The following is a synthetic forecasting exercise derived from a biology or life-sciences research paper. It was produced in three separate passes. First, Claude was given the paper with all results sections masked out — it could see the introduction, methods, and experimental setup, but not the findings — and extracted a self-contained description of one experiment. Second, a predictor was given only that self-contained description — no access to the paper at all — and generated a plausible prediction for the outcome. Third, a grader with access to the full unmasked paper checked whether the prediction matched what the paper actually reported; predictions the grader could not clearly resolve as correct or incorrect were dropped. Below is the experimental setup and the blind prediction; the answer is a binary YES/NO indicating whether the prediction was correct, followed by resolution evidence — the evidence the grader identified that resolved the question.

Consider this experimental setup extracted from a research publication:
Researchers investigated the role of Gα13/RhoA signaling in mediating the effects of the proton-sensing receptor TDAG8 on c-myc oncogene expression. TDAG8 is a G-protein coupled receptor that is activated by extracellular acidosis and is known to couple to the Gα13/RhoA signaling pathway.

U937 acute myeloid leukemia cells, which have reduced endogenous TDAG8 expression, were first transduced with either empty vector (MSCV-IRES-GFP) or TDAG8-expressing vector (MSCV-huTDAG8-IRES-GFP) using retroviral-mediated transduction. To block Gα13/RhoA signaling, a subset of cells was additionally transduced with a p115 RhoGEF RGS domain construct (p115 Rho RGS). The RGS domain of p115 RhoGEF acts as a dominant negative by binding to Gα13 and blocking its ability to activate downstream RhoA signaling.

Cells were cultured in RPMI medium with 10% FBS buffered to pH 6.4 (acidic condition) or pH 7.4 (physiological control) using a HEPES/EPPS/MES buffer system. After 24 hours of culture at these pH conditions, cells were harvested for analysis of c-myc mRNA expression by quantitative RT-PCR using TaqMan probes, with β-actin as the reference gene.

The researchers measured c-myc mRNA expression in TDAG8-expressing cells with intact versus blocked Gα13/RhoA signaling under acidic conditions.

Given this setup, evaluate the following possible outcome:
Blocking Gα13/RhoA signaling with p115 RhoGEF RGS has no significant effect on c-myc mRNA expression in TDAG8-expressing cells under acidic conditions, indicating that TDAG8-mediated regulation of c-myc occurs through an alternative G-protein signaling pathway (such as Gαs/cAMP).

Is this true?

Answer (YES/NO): NO